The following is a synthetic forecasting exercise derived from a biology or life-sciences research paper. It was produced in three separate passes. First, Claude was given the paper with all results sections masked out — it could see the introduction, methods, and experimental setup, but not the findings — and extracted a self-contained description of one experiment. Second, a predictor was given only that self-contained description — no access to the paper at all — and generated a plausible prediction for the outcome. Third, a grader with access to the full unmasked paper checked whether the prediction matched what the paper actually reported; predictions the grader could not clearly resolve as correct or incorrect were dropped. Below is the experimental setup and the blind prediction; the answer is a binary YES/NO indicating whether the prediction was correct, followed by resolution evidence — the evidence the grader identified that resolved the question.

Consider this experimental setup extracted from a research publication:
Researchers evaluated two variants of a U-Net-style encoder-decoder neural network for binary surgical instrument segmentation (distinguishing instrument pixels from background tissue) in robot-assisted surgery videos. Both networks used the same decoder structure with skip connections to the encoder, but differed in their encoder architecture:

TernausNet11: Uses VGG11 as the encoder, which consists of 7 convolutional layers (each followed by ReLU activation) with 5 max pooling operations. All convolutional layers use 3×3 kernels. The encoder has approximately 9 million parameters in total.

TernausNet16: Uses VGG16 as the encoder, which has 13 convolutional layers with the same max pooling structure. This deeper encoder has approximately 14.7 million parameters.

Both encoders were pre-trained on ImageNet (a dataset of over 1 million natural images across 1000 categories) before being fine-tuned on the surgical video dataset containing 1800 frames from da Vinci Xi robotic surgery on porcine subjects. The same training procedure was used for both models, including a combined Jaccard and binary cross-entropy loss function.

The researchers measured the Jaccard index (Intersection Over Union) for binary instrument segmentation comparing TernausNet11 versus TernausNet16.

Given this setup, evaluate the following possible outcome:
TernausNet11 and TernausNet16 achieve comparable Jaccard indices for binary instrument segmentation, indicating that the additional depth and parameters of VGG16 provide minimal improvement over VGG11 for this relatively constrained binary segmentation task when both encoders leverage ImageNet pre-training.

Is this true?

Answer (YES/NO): NO